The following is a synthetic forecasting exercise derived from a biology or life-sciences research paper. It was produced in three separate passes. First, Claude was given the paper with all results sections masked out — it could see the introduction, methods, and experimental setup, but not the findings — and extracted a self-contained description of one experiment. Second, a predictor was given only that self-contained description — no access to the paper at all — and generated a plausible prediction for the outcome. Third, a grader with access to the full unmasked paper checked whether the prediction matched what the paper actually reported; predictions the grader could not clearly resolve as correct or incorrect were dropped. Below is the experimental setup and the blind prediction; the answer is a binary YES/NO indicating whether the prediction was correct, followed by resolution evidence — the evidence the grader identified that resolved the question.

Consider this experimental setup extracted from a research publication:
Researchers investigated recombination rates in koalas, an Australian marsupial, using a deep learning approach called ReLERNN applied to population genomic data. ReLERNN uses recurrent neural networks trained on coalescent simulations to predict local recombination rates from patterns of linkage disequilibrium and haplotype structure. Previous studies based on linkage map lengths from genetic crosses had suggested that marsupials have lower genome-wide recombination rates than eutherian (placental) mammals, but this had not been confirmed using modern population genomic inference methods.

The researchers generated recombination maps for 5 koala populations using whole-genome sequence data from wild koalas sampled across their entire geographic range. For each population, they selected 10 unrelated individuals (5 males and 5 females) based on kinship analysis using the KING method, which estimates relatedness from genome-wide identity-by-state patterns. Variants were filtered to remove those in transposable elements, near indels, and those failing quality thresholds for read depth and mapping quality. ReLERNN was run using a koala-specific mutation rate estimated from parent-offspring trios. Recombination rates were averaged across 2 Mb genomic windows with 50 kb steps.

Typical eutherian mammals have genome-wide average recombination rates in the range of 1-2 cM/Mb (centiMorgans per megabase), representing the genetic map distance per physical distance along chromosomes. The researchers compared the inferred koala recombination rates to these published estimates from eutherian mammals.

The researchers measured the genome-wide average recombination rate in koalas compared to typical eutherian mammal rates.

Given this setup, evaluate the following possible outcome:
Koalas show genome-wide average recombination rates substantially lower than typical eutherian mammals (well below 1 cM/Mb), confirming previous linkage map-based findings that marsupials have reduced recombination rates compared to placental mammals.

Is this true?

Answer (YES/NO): YES